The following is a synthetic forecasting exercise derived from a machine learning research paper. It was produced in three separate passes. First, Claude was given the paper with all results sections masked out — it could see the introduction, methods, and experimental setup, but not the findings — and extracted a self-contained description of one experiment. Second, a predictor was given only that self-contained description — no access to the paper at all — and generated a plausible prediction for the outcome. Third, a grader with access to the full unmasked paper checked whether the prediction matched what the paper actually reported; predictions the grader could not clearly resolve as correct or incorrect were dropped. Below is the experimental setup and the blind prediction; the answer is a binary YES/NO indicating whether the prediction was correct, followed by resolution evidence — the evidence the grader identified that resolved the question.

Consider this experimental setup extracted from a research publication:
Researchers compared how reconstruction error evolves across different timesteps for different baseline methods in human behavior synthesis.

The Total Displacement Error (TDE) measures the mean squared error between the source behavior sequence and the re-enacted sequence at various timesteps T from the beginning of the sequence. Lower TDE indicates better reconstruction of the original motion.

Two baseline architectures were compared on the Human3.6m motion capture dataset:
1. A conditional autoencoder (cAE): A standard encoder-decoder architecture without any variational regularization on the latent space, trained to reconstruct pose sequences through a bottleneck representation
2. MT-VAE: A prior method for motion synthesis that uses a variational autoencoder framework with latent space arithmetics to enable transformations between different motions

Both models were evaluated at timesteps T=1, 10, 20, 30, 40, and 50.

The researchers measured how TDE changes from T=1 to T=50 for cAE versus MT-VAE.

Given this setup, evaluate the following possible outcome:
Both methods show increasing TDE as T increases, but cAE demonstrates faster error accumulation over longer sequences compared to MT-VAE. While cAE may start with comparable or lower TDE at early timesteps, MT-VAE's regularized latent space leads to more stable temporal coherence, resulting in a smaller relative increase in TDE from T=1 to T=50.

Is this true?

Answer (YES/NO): NO